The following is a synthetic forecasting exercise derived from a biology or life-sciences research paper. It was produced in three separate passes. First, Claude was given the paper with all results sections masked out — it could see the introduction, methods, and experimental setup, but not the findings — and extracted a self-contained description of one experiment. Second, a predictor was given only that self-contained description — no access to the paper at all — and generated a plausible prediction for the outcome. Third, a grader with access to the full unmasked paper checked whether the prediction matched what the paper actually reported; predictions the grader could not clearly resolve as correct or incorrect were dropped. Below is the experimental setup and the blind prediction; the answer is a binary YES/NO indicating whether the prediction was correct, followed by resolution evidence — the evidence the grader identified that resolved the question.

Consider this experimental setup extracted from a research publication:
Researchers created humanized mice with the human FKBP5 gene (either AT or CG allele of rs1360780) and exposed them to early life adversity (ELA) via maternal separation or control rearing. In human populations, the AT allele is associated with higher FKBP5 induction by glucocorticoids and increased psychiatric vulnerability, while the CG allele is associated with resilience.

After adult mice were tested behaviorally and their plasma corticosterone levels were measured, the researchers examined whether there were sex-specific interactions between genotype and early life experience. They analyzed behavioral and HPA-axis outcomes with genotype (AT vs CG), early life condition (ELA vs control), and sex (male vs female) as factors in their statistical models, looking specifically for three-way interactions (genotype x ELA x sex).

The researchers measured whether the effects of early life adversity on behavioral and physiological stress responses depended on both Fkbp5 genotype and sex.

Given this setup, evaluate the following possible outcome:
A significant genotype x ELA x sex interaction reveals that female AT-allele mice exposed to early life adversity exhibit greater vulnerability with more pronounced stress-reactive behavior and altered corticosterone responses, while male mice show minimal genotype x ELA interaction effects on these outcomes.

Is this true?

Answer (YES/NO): NO